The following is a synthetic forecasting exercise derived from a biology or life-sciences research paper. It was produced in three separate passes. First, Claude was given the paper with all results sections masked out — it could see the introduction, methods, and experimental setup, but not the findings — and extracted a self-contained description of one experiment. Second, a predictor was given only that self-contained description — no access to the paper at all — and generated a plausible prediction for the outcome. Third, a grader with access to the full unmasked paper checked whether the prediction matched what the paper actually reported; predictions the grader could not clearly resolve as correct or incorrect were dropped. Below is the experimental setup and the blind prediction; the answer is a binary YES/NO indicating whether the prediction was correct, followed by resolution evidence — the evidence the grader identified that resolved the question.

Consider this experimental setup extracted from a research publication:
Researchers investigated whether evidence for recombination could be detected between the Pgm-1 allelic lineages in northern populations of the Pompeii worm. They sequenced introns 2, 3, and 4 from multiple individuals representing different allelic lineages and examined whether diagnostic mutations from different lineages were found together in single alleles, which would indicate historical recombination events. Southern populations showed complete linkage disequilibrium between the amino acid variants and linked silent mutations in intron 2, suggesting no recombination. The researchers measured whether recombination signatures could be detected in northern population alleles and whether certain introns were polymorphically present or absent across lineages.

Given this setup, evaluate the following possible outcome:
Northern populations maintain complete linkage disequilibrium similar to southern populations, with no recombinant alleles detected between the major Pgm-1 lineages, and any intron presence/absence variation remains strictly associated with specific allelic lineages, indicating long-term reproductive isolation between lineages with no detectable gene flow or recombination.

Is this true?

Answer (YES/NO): NO